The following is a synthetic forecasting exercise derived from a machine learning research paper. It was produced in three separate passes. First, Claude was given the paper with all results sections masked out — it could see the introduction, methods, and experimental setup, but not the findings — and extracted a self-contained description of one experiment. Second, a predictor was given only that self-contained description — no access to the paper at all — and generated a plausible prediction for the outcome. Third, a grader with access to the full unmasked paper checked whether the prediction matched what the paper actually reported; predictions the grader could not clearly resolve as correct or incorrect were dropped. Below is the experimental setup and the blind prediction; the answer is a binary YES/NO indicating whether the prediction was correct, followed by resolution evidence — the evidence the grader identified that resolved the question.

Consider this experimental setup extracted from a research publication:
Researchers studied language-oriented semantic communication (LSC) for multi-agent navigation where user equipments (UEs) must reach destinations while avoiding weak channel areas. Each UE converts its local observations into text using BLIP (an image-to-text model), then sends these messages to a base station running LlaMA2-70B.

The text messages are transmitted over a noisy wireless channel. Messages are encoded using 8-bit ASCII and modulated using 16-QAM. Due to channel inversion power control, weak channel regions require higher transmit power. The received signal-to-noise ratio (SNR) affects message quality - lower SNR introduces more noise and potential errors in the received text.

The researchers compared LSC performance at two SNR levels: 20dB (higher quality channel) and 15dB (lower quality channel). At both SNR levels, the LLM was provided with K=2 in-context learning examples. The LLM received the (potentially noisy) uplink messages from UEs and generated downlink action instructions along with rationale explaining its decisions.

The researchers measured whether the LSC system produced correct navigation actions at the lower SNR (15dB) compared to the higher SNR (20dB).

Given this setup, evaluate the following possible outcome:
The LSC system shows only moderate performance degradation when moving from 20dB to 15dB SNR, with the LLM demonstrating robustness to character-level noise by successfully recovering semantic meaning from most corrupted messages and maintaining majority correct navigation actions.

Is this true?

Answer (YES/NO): NO